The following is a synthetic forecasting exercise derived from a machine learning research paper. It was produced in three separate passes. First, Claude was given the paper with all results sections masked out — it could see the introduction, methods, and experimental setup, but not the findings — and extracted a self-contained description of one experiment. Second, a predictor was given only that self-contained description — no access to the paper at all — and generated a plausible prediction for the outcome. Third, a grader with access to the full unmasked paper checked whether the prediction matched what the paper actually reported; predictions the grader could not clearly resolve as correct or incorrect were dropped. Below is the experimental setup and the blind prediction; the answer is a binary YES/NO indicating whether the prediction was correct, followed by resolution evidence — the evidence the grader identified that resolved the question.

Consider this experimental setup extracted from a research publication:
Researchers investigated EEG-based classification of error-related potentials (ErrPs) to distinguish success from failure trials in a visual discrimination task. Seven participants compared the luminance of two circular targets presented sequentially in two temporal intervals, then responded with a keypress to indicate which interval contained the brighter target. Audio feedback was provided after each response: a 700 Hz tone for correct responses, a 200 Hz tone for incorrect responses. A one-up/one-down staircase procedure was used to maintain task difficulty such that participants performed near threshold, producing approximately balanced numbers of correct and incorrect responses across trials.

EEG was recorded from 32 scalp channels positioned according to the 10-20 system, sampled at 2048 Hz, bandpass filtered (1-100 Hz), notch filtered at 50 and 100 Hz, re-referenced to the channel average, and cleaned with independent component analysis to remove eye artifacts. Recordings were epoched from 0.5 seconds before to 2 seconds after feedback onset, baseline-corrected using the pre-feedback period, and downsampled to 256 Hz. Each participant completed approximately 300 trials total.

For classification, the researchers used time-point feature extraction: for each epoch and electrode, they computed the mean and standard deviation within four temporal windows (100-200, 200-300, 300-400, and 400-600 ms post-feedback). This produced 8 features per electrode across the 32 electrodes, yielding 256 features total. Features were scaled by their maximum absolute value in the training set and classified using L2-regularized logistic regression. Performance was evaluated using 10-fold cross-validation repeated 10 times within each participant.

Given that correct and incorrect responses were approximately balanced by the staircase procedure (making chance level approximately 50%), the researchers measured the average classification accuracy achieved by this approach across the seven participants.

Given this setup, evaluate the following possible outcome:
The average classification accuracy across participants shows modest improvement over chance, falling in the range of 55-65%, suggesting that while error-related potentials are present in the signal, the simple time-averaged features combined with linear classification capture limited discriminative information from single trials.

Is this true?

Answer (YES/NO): NO